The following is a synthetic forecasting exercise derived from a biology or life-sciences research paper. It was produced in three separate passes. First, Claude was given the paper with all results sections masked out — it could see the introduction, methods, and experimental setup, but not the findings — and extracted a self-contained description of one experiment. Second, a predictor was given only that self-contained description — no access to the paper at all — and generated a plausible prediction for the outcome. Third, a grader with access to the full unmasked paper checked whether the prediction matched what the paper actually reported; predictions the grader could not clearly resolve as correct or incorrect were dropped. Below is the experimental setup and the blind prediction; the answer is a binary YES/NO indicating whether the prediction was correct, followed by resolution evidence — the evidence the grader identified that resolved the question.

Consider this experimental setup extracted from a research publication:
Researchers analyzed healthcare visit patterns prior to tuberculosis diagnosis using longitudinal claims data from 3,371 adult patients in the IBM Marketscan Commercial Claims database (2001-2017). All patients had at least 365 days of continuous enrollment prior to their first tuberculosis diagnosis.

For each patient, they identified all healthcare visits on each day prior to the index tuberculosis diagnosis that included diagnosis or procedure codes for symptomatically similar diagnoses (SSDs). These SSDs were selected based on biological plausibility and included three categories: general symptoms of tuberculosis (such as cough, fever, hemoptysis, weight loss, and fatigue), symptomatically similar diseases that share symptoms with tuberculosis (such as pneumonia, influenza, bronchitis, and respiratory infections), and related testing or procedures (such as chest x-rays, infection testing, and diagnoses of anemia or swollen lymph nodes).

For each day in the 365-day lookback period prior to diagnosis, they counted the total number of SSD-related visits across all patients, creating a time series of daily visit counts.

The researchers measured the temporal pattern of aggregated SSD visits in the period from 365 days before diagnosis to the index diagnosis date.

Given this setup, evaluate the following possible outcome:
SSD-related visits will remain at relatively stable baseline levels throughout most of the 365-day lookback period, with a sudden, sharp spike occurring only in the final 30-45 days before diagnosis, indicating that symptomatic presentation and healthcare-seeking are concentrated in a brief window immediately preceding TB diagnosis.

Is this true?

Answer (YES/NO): NO